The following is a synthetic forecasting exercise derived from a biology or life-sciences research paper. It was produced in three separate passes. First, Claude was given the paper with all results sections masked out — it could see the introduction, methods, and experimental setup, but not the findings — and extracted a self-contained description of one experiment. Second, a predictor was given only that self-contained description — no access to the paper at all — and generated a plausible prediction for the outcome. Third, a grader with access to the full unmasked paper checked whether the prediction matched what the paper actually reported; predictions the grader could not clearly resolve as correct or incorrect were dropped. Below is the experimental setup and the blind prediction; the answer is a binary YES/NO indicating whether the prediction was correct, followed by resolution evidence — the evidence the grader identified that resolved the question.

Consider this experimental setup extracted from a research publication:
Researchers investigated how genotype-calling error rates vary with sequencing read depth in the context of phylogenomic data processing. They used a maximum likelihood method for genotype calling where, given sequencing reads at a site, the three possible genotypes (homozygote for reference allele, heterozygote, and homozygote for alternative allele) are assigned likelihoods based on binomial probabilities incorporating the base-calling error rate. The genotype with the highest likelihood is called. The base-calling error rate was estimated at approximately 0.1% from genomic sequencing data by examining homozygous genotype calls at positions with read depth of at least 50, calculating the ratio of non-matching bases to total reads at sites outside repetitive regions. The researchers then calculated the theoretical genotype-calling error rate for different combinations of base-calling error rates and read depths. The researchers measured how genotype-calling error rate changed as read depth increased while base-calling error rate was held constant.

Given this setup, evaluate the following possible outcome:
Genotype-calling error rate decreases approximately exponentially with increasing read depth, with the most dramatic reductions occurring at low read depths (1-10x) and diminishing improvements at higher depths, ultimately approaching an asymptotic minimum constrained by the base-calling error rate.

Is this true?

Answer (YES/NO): NO